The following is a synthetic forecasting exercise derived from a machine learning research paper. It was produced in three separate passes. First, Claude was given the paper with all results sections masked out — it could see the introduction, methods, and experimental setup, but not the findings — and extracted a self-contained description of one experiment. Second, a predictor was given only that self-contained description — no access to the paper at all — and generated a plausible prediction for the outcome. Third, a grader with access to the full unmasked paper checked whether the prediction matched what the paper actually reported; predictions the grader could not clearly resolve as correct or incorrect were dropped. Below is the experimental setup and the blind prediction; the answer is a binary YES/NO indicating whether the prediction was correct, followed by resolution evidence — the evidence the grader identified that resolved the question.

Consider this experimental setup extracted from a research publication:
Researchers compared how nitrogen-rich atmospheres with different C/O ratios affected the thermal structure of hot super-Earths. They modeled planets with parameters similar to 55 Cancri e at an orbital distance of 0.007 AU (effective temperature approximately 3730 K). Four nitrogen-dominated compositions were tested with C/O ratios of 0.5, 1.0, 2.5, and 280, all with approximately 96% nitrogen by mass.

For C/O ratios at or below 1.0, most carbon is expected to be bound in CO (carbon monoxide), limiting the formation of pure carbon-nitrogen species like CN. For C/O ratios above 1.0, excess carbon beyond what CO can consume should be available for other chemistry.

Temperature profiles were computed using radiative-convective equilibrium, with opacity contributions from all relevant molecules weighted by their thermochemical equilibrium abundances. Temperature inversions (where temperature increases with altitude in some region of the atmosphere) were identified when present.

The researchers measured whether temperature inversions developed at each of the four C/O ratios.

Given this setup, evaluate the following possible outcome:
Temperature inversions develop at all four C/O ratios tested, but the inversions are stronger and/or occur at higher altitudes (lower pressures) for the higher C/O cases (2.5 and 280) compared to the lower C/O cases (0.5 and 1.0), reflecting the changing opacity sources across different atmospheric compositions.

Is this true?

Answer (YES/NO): NO